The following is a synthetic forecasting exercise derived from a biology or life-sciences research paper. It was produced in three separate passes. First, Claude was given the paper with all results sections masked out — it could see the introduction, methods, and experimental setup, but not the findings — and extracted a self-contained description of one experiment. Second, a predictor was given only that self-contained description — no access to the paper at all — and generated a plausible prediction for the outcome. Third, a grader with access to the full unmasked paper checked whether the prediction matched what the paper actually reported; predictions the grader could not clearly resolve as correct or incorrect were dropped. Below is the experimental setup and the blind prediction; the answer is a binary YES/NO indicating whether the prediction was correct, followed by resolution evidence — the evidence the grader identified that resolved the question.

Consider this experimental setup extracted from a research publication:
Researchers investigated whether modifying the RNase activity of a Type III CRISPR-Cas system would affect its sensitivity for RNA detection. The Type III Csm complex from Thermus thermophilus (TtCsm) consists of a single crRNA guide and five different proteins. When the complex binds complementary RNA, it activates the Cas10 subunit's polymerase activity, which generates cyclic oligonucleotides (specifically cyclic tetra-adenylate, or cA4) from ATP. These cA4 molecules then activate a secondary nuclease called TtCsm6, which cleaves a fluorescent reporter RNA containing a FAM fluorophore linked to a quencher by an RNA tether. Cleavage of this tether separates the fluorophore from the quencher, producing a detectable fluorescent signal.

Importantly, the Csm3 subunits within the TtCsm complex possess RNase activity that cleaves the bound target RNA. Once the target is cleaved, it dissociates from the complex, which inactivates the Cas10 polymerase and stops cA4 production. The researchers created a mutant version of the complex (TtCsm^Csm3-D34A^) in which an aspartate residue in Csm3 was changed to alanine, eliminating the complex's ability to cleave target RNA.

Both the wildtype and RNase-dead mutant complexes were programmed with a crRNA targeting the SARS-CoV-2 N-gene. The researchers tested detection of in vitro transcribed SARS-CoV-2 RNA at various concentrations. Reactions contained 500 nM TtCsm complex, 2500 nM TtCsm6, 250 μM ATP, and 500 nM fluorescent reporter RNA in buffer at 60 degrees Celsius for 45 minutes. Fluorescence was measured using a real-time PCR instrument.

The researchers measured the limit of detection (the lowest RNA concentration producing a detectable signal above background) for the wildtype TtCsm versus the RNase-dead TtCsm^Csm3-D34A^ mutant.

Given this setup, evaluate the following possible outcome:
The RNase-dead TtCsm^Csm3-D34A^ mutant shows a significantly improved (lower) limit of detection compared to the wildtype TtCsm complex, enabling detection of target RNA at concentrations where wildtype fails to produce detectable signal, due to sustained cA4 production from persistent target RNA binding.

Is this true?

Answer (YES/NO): YES